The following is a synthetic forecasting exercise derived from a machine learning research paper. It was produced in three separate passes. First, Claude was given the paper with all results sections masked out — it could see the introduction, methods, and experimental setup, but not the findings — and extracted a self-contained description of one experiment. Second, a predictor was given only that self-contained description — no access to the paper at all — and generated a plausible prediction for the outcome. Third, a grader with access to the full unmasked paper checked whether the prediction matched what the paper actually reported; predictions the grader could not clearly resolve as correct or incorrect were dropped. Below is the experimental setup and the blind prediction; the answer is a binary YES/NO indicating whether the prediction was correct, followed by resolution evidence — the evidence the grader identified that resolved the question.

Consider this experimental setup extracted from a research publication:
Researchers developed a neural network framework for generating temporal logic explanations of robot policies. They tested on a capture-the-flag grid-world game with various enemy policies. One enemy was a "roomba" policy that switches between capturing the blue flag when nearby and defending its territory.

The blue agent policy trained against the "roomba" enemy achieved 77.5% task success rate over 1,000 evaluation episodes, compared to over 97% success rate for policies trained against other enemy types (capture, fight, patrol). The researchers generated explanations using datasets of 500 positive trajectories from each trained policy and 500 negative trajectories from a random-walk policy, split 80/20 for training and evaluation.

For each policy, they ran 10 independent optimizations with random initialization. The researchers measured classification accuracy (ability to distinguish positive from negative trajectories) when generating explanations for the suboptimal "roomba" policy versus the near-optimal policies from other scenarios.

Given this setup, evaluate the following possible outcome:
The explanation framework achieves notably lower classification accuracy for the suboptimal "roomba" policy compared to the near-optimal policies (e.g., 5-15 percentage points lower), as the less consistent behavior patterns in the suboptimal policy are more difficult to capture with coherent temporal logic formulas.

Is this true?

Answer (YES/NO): YES